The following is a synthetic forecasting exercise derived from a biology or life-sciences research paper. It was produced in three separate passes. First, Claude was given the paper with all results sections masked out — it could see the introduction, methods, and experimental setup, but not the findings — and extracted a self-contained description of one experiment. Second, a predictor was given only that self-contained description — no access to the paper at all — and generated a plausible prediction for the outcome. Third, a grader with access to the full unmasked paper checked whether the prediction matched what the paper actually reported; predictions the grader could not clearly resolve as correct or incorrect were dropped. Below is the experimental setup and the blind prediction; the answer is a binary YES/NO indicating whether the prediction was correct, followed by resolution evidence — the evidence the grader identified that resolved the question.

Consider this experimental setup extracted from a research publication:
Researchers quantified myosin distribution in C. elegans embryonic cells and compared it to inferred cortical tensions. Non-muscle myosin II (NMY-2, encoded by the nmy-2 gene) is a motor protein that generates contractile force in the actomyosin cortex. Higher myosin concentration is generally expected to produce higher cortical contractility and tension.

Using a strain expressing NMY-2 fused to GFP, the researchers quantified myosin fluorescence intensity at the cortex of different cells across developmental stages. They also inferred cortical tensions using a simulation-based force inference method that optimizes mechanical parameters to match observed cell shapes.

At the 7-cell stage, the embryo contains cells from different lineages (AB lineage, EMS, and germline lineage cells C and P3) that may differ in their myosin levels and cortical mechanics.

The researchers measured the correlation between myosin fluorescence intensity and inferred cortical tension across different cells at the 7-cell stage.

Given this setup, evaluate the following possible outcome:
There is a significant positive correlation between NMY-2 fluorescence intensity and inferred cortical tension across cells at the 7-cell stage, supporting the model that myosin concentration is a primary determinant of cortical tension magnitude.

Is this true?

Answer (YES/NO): NO